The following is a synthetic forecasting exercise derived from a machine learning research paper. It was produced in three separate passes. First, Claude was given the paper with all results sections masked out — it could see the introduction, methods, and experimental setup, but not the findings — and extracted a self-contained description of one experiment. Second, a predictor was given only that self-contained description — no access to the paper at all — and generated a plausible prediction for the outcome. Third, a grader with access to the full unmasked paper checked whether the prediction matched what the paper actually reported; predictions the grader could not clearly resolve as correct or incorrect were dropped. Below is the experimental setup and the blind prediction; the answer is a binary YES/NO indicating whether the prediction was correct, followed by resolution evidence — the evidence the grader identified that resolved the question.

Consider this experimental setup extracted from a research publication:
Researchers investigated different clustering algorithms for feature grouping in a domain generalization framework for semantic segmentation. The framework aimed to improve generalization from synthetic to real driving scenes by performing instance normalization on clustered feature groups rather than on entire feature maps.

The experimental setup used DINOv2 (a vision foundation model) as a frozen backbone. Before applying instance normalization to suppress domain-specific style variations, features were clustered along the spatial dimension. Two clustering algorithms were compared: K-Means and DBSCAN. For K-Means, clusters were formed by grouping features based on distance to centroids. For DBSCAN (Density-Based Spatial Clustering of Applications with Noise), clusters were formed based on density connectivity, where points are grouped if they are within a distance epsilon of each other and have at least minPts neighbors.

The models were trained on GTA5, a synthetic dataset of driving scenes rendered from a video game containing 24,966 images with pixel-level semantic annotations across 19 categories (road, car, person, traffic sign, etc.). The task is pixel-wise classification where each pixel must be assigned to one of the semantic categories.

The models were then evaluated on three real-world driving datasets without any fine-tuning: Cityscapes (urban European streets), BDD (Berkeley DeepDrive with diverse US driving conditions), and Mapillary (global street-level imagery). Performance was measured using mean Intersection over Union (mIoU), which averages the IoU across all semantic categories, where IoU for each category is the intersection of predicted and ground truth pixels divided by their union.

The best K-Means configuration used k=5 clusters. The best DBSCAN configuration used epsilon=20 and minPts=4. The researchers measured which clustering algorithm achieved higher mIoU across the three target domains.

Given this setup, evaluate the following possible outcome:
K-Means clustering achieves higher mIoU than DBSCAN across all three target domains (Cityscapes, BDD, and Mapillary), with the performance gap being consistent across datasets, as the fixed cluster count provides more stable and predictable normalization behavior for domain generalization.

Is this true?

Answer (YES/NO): NO